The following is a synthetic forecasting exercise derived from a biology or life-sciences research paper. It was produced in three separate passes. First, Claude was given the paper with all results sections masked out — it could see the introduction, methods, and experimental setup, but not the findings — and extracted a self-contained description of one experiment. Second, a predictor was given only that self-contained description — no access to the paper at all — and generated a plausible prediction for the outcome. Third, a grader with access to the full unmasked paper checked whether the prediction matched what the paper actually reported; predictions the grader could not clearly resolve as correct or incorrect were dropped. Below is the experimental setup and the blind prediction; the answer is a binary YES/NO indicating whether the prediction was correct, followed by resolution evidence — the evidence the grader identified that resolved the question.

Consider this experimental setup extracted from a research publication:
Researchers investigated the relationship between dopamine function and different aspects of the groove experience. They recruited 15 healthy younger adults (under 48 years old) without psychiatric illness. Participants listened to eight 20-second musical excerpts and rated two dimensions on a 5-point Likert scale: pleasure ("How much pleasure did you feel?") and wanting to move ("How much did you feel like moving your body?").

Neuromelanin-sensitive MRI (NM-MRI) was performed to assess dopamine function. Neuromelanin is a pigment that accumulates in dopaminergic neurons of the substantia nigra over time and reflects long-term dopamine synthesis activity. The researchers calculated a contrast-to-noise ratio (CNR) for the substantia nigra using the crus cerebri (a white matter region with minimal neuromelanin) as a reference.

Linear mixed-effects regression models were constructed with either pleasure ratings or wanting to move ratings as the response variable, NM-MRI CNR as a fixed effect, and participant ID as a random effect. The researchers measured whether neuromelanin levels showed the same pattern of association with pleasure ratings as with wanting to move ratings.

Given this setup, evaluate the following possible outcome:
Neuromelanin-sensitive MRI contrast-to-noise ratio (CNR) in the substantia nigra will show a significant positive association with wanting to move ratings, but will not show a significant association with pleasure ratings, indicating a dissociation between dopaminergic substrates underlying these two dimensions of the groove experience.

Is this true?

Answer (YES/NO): NO